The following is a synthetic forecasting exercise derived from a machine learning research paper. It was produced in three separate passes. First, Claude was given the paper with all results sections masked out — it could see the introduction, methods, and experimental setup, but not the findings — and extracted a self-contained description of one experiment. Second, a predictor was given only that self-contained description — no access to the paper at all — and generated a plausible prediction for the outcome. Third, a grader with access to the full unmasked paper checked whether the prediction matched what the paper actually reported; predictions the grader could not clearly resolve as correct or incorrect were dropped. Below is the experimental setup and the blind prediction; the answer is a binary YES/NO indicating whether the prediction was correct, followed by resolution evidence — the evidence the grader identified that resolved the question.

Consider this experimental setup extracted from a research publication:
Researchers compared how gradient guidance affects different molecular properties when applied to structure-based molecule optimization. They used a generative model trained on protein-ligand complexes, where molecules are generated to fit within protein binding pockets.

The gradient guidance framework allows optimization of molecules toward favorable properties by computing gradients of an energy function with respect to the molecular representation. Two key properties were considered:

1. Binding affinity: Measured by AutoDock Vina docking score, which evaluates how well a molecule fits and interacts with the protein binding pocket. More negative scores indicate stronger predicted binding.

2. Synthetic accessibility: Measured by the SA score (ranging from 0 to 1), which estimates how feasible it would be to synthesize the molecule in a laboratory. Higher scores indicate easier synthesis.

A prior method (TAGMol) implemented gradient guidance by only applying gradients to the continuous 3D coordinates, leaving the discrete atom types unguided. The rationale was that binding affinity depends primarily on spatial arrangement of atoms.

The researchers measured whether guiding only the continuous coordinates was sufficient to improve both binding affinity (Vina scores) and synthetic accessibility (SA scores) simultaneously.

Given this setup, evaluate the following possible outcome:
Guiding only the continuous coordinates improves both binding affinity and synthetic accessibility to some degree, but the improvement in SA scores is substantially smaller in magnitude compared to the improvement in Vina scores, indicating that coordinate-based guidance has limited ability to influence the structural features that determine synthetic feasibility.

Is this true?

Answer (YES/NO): NO